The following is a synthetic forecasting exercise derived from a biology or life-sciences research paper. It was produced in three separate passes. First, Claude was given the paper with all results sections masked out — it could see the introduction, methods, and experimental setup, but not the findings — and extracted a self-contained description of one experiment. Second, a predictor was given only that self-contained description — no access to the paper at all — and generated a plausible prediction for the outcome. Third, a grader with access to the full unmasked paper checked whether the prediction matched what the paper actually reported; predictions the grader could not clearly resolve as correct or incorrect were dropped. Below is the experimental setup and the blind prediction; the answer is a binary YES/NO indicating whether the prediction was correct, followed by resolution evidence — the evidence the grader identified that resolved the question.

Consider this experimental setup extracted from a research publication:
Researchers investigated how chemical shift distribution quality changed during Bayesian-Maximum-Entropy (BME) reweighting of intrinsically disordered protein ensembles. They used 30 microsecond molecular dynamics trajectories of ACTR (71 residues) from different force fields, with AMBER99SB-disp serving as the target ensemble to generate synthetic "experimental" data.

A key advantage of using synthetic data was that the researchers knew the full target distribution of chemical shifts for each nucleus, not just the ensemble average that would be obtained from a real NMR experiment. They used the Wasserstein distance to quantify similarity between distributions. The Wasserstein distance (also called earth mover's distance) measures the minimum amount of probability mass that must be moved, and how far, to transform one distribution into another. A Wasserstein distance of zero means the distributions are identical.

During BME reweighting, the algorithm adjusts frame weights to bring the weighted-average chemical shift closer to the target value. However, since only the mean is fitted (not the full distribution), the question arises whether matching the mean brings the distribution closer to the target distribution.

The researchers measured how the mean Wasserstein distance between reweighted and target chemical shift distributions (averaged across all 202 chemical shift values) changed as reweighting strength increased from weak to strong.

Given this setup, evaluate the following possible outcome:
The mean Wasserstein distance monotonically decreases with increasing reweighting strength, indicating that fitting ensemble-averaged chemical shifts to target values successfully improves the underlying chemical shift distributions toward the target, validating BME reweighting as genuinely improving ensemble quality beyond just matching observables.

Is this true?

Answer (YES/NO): NO